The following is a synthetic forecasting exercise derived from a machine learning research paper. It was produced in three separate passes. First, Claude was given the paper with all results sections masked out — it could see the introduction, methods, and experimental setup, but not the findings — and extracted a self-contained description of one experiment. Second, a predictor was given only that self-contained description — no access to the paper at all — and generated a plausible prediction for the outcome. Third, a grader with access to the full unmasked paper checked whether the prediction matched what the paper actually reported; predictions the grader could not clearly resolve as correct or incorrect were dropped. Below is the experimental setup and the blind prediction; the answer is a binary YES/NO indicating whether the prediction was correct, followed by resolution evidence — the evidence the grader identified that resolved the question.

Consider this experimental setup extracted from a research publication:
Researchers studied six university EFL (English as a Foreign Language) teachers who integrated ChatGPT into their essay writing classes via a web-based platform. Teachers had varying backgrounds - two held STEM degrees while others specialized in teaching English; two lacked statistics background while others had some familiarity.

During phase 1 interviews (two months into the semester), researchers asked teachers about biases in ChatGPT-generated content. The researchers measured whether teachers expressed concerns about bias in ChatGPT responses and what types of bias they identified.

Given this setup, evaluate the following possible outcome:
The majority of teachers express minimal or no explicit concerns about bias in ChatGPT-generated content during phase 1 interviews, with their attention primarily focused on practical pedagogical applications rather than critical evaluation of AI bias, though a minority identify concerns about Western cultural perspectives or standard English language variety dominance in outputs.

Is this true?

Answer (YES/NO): NO